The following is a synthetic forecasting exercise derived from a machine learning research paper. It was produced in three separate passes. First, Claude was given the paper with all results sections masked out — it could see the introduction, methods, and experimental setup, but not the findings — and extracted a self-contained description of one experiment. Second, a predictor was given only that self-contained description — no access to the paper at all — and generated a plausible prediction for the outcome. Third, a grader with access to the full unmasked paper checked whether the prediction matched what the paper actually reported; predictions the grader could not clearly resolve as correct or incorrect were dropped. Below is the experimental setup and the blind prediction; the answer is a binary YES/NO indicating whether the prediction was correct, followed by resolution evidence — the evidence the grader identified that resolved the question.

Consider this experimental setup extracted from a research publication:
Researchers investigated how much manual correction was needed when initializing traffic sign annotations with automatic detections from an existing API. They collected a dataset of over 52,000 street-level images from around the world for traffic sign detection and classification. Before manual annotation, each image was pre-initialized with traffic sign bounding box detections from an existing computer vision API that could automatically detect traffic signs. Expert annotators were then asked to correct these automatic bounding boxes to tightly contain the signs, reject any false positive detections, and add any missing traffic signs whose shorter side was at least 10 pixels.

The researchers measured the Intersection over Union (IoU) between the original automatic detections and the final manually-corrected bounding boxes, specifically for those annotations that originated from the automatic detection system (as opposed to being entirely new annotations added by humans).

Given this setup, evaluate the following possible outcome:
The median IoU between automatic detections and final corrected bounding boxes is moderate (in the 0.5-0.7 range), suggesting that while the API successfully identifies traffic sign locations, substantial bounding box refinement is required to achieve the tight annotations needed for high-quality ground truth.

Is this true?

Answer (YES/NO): NO